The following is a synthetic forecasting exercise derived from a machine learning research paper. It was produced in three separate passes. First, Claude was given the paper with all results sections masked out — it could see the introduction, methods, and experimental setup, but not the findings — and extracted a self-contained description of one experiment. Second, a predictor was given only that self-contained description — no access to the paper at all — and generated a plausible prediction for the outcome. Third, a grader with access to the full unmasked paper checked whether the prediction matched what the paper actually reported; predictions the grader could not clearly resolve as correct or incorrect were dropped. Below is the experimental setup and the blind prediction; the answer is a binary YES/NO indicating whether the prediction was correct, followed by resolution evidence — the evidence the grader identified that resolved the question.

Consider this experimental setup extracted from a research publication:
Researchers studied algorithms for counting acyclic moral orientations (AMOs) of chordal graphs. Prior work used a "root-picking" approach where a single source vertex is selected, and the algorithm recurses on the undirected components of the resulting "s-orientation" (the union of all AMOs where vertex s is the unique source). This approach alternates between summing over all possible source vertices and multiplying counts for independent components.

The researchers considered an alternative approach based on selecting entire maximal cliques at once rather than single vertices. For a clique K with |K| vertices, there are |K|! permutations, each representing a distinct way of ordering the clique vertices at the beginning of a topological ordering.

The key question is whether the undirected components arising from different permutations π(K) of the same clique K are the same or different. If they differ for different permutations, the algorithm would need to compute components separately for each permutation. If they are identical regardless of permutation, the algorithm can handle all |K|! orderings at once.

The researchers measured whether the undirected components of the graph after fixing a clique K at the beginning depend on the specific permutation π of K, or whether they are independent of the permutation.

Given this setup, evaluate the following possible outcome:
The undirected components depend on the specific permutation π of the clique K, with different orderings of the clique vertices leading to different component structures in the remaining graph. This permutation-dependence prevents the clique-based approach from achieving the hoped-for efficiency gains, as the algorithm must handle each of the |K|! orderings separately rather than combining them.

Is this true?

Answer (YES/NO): NO